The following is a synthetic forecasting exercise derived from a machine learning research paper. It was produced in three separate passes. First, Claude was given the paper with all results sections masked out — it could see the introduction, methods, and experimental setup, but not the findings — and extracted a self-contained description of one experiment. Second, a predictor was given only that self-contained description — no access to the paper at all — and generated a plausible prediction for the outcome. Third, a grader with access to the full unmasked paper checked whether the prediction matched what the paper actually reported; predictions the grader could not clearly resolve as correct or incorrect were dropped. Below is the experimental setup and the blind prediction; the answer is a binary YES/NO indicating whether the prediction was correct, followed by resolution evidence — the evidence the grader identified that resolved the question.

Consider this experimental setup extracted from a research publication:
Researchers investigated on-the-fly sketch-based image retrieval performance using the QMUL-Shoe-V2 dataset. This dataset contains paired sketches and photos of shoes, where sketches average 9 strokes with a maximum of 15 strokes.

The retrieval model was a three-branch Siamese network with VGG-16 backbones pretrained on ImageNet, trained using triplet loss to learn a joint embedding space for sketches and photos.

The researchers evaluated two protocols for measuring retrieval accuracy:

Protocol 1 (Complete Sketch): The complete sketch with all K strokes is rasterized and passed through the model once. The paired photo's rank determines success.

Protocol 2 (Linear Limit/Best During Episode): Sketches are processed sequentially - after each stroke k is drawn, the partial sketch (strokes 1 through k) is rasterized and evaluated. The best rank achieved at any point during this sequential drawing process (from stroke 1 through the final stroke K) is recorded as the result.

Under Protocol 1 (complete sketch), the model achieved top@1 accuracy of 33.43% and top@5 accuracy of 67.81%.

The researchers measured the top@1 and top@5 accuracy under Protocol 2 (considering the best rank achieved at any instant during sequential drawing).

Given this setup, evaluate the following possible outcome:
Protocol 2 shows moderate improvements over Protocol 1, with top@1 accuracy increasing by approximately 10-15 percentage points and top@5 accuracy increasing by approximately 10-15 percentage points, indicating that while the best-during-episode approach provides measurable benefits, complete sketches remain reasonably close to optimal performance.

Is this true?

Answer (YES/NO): NO